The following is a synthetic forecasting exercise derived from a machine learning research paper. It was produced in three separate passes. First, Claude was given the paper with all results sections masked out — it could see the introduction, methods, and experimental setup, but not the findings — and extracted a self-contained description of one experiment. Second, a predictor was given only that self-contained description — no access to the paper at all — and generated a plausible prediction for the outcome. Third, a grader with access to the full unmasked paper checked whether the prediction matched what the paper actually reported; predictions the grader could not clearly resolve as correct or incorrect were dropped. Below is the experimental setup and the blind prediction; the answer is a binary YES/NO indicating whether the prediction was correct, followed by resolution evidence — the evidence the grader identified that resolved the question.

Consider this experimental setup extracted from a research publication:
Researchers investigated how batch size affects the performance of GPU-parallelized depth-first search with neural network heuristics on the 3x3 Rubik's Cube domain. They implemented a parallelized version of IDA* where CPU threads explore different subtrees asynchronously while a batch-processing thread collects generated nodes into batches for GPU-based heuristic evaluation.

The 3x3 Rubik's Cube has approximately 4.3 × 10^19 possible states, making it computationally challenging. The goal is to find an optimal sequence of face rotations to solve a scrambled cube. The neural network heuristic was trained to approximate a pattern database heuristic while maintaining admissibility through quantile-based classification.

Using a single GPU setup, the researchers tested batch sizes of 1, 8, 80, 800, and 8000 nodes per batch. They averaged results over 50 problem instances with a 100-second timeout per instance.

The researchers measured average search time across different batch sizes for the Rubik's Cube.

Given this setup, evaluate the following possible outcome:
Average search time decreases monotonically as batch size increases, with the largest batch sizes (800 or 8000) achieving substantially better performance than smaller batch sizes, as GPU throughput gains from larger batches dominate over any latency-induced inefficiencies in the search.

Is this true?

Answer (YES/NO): YES